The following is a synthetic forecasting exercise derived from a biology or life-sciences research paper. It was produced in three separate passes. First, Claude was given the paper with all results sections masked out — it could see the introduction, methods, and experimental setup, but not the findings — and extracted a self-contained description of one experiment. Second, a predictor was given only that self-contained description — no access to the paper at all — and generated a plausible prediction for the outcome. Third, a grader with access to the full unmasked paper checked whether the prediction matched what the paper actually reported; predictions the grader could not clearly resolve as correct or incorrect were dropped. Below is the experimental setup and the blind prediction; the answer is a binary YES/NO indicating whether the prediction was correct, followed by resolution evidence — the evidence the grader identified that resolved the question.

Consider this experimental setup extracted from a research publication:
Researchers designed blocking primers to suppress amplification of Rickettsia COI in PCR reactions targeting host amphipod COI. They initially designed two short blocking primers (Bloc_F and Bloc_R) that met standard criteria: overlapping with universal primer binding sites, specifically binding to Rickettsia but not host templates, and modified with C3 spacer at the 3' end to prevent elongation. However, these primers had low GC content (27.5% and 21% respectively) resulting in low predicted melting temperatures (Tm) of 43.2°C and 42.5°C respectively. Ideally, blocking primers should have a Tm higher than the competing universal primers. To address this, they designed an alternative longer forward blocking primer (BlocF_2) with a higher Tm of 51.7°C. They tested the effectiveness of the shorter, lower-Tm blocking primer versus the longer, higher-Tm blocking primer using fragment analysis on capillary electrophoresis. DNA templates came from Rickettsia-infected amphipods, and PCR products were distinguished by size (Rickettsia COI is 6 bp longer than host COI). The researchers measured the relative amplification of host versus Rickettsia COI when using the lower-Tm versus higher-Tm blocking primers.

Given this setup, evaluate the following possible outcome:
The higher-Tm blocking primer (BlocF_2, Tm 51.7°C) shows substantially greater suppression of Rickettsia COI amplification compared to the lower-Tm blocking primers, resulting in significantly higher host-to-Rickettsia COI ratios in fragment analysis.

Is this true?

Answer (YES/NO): NO